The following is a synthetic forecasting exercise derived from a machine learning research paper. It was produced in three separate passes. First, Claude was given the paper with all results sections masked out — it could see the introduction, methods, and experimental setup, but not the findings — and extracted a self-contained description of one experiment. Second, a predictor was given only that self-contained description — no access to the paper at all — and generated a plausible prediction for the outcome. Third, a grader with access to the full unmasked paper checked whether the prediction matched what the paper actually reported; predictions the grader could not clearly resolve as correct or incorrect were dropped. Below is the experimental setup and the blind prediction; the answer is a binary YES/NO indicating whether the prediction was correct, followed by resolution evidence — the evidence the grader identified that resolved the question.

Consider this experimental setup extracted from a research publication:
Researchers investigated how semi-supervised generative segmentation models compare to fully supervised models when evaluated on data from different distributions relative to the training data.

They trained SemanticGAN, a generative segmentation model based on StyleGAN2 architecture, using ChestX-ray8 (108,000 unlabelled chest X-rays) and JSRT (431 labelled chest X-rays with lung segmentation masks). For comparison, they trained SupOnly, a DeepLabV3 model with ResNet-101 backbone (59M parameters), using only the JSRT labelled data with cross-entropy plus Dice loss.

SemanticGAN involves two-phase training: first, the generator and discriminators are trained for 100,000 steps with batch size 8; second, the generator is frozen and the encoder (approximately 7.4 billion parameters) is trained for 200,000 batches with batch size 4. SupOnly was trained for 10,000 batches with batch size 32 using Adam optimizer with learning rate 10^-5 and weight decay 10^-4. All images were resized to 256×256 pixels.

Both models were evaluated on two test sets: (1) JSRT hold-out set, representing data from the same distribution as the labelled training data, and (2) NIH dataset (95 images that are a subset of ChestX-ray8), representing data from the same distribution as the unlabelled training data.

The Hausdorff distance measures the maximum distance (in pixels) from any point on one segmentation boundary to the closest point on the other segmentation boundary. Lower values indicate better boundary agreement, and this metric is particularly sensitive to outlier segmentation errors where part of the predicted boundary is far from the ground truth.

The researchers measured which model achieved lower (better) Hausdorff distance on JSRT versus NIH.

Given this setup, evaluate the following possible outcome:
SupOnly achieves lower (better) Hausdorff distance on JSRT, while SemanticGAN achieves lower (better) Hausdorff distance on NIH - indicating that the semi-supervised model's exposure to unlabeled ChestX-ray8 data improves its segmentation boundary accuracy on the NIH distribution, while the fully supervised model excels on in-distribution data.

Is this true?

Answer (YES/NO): YES